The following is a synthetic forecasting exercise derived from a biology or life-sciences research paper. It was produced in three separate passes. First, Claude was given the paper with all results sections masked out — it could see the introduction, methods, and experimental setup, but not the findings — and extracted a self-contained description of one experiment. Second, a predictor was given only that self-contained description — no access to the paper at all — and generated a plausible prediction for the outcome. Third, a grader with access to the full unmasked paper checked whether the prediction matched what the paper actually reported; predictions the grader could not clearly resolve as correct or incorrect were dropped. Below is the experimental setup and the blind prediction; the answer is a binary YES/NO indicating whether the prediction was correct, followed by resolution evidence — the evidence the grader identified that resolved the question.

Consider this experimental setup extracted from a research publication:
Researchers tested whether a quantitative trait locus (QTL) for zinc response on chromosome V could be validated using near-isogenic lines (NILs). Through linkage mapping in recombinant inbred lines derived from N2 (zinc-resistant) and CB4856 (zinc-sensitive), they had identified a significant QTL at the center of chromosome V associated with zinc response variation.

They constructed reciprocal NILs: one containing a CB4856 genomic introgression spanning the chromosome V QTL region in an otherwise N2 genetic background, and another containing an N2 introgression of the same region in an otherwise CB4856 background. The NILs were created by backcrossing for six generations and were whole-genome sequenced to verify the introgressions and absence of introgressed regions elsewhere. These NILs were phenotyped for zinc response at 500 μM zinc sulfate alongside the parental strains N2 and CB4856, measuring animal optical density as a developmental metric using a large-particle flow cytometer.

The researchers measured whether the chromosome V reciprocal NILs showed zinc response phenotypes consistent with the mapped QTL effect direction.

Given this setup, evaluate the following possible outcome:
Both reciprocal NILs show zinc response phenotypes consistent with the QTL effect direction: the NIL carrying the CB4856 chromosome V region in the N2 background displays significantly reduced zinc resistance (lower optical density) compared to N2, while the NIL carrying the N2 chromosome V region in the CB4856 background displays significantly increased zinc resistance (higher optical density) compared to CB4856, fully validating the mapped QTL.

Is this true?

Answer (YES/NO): NO